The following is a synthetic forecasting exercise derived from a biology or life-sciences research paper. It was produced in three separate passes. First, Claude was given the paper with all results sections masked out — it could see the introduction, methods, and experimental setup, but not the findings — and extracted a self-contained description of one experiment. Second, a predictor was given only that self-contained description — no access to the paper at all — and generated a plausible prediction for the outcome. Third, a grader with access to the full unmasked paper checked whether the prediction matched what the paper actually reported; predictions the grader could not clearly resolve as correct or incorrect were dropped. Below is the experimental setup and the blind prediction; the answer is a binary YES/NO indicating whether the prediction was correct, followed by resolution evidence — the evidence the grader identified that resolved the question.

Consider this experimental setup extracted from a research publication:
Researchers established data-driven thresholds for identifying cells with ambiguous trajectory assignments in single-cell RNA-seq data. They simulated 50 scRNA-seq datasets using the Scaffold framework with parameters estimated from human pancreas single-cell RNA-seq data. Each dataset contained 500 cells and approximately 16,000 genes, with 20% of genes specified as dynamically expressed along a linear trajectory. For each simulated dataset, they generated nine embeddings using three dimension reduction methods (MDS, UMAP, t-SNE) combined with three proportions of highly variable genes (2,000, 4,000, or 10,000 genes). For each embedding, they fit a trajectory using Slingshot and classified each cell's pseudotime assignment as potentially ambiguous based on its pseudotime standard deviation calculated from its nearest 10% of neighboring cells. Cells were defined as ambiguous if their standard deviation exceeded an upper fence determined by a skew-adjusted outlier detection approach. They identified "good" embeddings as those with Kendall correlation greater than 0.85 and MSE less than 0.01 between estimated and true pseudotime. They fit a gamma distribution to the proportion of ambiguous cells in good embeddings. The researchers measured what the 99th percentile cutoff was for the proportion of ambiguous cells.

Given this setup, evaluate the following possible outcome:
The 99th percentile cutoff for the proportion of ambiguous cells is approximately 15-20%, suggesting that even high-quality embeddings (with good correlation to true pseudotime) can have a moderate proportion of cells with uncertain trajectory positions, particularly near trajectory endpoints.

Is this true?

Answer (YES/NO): NO